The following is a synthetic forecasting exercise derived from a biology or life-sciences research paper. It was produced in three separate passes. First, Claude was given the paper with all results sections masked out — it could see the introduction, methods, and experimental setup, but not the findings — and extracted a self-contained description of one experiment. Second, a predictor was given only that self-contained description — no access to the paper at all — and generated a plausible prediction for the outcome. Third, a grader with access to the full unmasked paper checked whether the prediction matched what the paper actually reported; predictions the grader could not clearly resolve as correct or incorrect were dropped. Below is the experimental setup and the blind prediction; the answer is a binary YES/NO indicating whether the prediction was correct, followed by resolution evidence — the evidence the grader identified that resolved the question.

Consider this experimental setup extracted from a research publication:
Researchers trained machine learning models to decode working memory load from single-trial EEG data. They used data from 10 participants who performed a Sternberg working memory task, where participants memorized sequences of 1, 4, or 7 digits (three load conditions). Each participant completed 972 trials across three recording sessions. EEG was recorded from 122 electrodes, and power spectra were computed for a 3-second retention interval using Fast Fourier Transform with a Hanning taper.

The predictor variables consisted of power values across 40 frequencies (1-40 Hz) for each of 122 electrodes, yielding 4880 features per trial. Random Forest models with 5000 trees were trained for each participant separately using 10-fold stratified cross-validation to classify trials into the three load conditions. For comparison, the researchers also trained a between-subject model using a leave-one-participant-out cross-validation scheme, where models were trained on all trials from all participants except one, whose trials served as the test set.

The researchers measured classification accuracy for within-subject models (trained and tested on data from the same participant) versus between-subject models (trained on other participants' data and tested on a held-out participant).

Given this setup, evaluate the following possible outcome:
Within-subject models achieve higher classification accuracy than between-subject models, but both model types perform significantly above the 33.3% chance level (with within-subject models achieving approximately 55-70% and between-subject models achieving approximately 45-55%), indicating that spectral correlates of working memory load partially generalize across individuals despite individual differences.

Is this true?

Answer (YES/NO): NO